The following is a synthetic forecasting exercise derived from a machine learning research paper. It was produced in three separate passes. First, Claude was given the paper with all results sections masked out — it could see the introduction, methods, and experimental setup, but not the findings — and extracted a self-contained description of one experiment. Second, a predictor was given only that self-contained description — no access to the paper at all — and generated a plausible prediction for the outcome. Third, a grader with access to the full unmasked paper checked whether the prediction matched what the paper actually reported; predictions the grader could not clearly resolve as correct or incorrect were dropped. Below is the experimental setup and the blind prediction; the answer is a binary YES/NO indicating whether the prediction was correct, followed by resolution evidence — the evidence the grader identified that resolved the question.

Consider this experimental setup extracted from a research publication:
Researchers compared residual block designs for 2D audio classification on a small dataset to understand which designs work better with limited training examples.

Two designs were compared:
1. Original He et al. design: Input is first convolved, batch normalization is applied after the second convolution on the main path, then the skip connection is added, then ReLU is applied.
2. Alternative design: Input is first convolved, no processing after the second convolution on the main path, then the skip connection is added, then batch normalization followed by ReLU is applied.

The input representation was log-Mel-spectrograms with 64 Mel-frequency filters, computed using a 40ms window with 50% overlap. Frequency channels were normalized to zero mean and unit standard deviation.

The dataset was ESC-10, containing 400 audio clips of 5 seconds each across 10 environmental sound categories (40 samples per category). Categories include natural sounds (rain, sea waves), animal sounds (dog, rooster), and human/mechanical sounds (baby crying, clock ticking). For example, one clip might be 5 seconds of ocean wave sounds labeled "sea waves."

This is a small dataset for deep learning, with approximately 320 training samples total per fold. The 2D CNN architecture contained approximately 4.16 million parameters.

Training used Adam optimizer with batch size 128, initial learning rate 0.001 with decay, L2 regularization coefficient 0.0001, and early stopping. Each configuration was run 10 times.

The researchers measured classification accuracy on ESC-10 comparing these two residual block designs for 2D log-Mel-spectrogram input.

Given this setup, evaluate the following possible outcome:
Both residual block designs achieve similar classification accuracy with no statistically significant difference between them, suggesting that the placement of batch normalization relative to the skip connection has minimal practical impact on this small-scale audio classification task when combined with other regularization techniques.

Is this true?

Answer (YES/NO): NO